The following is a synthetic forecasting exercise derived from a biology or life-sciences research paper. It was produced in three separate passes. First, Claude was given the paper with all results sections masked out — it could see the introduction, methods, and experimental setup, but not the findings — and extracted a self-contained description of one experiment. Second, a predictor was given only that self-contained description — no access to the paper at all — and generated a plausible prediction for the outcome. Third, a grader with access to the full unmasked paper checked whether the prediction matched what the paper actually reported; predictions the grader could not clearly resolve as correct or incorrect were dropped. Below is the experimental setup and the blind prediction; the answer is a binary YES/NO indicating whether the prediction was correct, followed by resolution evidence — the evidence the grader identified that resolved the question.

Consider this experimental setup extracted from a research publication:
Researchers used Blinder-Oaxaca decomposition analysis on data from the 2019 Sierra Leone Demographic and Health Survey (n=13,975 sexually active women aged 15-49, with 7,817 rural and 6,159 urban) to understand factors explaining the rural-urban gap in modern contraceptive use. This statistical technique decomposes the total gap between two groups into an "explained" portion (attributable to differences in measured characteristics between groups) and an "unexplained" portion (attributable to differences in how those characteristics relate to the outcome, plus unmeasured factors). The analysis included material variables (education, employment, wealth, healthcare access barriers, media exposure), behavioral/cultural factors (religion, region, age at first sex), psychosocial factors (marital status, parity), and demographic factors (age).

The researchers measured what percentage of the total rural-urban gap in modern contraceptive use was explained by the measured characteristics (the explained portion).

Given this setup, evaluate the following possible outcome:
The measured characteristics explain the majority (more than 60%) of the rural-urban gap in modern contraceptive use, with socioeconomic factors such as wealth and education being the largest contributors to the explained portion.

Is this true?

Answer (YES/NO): NO